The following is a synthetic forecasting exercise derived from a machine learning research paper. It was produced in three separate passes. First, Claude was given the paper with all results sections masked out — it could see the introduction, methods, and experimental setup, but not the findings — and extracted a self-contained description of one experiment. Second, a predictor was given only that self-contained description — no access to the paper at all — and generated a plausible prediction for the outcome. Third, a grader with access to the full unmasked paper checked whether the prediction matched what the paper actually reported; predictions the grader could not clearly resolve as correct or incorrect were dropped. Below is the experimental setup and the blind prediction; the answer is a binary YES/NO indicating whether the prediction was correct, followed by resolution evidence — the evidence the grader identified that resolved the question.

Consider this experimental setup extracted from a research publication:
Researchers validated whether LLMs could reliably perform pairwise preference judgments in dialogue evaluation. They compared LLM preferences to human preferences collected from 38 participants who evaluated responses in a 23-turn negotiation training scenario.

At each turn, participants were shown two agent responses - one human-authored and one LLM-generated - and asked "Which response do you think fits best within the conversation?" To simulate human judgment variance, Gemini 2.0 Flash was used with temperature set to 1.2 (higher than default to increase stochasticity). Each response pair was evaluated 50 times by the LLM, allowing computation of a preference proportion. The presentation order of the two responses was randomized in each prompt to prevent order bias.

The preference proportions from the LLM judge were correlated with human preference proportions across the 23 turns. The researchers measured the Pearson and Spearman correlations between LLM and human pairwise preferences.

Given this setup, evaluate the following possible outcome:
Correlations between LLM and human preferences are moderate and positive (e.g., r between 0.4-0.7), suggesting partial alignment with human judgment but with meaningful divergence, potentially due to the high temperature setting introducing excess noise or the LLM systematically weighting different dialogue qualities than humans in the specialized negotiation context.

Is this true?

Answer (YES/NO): NO